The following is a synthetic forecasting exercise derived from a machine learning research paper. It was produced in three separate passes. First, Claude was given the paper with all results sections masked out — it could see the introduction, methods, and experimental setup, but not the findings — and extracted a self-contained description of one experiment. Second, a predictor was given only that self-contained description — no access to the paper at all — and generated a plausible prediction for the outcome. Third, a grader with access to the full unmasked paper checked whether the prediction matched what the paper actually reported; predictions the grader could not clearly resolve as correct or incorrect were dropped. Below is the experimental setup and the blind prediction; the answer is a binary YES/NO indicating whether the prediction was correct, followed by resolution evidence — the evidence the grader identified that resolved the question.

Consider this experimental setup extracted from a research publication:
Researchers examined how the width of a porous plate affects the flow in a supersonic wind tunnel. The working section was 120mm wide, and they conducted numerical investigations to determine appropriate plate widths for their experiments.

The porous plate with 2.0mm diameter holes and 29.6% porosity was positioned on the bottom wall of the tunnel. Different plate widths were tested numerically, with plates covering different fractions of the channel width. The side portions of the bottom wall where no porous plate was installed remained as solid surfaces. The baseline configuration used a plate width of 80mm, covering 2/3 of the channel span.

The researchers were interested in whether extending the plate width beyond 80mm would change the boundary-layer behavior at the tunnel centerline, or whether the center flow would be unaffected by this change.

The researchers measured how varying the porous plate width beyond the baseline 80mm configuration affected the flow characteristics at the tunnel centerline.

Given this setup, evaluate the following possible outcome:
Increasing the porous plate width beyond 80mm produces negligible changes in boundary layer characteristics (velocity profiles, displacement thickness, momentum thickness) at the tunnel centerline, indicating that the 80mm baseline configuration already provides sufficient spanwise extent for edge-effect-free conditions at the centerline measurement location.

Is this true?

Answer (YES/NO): YES